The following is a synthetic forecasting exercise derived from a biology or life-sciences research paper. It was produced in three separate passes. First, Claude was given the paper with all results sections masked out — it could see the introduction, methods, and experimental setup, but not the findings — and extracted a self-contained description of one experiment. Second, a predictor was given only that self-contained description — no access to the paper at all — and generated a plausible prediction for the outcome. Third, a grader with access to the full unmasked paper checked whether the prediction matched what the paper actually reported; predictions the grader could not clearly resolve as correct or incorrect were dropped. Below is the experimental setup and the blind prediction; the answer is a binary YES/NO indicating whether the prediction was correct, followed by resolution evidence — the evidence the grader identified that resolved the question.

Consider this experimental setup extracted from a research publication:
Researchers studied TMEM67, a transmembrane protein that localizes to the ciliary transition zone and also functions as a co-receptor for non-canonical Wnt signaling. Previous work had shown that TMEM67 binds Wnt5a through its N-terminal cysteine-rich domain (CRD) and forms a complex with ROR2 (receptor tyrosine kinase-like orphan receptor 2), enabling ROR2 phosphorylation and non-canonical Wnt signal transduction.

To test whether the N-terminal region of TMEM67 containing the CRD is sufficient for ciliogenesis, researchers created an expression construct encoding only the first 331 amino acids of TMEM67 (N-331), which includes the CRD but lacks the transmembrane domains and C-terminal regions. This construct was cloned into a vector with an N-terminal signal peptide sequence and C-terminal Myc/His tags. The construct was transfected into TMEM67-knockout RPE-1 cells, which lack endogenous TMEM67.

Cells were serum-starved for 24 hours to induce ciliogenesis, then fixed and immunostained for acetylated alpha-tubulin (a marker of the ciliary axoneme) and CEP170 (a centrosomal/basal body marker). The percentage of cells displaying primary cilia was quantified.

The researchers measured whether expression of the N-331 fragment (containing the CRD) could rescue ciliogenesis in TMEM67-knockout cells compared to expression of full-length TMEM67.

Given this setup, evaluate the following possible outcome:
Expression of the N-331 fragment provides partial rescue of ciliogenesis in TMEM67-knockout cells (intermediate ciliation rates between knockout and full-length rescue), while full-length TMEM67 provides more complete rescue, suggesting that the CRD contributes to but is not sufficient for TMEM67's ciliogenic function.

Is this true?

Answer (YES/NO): NO